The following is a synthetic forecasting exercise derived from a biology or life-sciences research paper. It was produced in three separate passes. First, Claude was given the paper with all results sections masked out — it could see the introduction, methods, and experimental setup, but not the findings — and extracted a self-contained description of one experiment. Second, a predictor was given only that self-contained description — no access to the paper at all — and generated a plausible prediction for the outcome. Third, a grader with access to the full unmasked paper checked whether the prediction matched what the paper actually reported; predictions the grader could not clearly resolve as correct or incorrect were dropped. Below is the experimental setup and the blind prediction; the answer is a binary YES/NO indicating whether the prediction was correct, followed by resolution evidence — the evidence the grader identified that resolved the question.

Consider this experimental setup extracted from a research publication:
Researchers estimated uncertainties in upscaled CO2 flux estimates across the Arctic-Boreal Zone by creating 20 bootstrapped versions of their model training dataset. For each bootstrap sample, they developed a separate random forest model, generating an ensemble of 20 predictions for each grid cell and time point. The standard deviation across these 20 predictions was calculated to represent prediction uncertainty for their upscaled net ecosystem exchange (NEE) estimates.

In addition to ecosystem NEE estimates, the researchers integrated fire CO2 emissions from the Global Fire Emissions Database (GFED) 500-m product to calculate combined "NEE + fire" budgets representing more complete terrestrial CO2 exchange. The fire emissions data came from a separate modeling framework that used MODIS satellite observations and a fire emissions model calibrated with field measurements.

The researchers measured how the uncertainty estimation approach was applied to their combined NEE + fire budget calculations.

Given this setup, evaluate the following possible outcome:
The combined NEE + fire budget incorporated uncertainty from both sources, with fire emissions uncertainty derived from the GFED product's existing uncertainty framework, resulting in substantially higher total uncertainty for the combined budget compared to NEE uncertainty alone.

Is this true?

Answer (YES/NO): NO